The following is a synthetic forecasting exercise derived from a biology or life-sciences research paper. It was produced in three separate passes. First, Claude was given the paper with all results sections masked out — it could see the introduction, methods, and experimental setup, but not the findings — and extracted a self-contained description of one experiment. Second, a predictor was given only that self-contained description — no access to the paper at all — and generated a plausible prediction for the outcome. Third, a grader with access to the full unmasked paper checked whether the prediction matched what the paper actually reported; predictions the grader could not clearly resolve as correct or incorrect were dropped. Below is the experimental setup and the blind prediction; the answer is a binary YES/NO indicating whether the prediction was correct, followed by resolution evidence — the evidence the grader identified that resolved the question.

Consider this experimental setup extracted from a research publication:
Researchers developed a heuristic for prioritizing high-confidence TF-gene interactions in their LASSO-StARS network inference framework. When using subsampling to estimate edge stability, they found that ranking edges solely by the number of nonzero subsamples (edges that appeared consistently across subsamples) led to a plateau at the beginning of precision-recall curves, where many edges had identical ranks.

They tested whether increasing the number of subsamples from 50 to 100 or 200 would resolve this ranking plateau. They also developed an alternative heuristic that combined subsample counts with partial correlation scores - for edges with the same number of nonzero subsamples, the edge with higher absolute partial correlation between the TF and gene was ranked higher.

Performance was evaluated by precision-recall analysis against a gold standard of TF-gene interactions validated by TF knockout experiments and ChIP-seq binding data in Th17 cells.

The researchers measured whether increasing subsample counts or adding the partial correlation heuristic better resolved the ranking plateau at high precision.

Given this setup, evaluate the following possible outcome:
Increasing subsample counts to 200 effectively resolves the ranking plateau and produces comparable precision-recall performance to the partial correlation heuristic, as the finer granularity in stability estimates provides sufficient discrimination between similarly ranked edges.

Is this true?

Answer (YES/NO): NO